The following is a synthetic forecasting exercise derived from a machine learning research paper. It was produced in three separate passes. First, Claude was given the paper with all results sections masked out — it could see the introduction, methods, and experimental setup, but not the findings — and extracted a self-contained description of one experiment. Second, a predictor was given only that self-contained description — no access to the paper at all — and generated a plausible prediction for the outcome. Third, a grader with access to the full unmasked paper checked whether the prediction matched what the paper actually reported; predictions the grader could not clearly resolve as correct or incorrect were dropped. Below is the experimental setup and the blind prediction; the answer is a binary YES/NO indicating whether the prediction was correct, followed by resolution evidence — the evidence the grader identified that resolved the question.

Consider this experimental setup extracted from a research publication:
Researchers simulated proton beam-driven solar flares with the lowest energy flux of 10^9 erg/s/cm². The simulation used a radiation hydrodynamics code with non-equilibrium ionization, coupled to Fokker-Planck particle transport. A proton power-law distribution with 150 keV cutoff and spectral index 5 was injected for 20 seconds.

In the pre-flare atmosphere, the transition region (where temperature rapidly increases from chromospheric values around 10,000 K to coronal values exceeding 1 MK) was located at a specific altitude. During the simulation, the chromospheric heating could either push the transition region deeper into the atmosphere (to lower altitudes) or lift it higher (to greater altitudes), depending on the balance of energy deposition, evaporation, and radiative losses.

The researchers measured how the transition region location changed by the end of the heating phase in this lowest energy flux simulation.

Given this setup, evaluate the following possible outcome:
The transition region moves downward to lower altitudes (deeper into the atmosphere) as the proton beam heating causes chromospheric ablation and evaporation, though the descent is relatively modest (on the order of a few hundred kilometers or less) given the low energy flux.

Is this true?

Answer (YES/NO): NO